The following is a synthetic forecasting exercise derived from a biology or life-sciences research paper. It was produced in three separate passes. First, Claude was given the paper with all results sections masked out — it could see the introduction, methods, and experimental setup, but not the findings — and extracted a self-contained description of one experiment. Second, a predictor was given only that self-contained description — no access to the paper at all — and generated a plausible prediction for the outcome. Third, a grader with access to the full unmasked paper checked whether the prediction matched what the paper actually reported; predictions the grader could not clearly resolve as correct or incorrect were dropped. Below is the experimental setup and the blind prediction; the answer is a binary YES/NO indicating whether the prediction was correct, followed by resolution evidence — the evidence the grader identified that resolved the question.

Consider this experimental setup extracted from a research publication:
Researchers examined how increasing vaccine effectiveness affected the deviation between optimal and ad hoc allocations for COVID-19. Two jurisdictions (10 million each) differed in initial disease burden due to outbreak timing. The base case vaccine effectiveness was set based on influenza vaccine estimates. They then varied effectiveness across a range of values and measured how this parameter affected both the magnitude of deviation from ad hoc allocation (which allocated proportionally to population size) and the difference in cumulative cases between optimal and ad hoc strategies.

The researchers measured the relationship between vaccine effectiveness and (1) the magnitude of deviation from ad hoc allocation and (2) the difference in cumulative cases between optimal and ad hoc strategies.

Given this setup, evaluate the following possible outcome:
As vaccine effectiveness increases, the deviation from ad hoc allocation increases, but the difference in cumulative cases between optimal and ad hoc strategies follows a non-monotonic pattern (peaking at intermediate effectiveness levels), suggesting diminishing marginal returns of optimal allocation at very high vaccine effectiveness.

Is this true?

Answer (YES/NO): NO